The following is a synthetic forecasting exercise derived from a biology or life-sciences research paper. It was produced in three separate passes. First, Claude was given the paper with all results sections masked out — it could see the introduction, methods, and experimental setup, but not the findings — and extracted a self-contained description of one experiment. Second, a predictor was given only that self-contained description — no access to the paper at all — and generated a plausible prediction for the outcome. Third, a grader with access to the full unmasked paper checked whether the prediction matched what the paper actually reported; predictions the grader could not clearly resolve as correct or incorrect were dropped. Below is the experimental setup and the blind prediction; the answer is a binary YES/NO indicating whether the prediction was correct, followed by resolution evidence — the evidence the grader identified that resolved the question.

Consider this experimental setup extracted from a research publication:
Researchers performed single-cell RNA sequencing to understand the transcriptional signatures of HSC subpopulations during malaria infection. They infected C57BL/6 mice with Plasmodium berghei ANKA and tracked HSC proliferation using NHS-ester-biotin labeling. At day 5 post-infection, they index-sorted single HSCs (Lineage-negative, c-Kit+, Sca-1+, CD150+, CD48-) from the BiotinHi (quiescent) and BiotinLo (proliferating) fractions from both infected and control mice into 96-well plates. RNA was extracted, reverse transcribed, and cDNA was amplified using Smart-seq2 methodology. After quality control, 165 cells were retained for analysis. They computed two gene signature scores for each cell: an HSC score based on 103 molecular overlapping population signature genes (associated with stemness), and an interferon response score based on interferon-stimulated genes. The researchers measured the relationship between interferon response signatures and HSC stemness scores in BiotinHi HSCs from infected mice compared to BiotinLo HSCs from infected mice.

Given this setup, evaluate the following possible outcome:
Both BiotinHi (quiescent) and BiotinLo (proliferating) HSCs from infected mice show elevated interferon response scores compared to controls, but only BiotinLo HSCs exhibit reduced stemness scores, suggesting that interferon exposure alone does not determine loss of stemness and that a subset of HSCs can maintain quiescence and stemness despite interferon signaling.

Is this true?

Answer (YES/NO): YES